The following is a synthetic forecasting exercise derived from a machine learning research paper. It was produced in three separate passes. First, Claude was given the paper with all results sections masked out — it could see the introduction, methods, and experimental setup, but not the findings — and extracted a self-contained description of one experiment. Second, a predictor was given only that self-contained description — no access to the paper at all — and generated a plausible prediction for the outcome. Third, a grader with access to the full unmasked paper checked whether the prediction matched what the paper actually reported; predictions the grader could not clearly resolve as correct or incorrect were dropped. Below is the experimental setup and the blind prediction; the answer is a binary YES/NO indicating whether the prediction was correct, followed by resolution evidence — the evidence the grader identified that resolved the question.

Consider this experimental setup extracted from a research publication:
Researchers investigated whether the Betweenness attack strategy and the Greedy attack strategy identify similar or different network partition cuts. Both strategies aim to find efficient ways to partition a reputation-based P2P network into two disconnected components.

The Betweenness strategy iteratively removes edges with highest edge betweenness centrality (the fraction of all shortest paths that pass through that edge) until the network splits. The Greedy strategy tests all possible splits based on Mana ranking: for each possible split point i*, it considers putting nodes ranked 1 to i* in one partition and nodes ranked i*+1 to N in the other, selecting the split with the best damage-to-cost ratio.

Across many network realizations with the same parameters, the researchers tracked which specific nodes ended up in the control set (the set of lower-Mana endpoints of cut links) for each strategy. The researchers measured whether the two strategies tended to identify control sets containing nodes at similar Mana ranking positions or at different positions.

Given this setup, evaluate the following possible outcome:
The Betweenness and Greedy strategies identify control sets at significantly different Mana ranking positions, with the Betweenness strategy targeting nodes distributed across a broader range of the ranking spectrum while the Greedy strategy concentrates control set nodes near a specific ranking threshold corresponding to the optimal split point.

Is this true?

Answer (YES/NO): NO